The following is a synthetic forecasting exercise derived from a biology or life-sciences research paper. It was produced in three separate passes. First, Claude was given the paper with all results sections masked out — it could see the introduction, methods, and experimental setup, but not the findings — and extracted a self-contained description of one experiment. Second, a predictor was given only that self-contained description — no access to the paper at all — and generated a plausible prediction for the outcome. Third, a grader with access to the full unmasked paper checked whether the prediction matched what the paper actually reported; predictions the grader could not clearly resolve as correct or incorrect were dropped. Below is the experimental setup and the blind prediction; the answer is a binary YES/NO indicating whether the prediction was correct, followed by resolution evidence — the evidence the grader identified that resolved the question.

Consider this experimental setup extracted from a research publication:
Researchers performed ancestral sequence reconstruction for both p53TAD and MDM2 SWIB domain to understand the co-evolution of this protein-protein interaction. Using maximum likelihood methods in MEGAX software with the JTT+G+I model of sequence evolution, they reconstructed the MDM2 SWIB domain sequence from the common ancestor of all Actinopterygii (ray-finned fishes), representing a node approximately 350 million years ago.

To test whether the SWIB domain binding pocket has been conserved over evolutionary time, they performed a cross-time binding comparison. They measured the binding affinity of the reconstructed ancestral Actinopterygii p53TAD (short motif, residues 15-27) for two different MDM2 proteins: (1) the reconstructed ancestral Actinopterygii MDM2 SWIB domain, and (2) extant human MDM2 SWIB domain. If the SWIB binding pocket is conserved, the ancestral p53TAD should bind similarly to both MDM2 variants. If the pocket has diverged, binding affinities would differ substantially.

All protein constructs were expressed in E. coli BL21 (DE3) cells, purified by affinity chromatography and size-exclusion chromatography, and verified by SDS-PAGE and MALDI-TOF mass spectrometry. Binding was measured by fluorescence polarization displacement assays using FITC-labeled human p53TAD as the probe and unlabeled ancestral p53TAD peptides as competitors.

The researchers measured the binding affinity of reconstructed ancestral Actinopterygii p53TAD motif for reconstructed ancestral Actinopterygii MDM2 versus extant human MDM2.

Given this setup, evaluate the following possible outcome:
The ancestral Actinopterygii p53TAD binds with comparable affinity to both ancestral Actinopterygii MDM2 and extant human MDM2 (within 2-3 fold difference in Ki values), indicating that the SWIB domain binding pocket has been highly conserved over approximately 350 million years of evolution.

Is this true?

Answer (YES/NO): NO